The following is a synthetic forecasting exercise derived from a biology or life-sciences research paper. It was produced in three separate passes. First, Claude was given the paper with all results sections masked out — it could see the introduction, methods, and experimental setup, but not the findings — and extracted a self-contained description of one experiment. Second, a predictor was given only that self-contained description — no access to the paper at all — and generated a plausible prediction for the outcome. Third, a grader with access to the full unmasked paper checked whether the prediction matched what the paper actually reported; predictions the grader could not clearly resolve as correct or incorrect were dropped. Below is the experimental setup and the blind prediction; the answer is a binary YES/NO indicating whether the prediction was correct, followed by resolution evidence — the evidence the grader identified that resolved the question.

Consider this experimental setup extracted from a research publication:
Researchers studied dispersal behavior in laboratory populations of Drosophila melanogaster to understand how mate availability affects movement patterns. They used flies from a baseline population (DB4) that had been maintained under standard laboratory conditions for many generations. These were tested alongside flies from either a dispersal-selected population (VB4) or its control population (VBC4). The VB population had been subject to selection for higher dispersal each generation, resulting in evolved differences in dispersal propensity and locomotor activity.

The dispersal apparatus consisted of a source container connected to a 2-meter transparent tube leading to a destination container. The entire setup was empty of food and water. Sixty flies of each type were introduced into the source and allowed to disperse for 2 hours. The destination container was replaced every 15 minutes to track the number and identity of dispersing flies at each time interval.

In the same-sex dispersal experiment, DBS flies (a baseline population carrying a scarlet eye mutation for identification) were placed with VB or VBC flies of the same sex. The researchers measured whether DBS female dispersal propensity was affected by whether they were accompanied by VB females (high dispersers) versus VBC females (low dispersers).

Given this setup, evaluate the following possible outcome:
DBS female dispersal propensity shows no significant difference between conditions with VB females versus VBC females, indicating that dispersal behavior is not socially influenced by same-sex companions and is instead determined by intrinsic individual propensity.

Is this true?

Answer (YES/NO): YES